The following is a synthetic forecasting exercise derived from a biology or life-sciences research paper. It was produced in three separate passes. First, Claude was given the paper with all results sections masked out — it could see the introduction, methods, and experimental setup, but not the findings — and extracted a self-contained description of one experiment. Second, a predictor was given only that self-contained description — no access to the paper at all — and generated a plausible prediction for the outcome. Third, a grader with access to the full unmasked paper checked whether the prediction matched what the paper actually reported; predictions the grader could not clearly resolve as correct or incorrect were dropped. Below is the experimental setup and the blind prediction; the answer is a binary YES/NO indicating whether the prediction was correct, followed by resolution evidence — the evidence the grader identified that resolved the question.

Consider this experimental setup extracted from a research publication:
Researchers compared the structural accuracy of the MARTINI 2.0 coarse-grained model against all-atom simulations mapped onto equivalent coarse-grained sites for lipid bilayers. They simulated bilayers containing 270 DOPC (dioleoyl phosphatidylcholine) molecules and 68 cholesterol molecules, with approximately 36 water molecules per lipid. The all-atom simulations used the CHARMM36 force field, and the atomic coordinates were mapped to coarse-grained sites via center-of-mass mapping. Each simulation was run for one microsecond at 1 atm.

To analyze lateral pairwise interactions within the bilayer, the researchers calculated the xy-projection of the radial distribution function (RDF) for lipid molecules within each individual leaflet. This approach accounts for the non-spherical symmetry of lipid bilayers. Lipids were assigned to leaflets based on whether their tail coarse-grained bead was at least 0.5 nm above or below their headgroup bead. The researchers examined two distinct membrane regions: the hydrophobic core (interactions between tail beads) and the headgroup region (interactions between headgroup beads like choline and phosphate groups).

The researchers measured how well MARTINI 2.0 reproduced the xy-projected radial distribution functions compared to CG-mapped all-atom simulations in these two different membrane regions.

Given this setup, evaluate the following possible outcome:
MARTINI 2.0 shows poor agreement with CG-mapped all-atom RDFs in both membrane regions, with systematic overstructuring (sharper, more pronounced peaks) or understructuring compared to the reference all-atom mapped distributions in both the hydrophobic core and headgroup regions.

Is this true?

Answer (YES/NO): NO